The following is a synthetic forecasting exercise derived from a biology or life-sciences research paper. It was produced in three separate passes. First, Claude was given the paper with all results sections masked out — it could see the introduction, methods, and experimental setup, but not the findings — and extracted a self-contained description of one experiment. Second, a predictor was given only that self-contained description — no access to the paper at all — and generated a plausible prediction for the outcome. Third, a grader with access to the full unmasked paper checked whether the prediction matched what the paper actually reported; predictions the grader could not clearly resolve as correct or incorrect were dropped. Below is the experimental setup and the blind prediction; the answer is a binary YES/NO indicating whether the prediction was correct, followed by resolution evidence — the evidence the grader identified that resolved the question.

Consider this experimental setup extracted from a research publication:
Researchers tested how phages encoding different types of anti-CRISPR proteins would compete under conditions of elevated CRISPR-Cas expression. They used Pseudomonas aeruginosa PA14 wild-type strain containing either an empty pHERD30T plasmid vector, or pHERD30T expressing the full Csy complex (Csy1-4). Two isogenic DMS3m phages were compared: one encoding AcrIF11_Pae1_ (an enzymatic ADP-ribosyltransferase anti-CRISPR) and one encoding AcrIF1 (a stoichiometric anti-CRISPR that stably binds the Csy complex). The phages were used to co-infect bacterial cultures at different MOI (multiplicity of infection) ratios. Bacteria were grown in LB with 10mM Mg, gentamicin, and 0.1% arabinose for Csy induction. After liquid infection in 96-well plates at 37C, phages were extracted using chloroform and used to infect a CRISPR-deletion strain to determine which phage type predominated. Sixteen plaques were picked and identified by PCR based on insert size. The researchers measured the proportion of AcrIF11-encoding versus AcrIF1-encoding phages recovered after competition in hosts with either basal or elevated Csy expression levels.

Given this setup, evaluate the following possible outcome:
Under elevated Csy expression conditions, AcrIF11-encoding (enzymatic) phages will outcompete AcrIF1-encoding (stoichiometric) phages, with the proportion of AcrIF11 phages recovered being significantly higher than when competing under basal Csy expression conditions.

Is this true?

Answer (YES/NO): YES